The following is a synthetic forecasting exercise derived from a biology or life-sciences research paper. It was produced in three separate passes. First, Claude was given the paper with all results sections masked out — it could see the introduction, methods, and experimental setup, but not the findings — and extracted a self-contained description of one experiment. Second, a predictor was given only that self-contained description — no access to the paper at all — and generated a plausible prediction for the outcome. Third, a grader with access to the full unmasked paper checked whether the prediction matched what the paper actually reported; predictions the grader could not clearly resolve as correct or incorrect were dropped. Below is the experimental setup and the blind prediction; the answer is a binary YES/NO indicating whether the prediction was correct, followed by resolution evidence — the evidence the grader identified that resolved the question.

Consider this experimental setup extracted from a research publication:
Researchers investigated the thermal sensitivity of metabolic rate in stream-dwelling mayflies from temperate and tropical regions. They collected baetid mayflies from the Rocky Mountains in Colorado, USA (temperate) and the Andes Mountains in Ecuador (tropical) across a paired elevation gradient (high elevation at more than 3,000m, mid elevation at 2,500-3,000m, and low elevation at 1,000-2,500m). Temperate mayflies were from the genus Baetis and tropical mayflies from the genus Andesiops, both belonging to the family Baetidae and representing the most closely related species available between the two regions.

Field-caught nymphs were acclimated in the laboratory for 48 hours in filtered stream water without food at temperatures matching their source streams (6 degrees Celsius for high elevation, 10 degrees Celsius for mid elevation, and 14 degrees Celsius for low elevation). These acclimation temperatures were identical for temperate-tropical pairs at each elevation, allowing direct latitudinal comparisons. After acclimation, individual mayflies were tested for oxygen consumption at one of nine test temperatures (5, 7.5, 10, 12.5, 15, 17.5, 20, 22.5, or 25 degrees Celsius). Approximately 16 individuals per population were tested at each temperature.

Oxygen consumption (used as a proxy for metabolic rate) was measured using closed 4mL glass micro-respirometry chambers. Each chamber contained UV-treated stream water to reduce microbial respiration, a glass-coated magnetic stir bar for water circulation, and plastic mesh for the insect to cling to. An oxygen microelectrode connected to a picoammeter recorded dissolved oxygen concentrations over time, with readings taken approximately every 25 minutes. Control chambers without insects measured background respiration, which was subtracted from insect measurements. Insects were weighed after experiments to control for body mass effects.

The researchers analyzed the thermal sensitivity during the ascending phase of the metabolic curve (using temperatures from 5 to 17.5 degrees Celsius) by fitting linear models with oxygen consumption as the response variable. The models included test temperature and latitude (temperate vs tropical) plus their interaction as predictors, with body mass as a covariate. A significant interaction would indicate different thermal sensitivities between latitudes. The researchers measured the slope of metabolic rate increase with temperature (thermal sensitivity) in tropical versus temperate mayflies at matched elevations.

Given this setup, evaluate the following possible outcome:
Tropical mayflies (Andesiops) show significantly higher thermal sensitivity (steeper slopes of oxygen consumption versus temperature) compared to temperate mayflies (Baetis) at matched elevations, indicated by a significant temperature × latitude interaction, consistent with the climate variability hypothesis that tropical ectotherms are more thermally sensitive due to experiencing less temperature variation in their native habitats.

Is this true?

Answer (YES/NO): NO